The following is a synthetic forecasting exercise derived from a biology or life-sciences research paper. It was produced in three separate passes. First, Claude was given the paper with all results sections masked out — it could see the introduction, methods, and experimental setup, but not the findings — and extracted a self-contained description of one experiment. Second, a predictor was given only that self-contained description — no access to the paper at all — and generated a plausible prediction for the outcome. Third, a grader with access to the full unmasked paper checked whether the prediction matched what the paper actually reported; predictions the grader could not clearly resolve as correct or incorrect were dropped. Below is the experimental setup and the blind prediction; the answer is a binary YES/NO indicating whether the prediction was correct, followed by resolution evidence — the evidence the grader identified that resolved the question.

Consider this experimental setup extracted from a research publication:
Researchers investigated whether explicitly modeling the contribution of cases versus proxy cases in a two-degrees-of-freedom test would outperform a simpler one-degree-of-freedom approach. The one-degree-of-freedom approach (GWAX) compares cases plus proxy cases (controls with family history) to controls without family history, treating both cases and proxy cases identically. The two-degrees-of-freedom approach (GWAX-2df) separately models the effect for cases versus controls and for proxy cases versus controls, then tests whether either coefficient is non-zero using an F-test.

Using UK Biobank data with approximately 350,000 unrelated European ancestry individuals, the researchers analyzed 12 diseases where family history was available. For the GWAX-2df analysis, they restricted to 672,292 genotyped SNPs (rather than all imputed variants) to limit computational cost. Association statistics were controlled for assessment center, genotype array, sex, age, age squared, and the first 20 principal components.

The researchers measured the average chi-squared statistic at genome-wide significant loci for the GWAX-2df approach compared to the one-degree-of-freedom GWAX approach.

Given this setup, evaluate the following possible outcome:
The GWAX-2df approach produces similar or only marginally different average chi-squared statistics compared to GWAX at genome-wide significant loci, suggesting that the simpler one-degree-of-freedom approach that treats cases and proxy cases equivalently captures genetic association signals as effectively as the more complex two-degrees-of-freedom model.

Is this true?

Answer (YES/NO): NO